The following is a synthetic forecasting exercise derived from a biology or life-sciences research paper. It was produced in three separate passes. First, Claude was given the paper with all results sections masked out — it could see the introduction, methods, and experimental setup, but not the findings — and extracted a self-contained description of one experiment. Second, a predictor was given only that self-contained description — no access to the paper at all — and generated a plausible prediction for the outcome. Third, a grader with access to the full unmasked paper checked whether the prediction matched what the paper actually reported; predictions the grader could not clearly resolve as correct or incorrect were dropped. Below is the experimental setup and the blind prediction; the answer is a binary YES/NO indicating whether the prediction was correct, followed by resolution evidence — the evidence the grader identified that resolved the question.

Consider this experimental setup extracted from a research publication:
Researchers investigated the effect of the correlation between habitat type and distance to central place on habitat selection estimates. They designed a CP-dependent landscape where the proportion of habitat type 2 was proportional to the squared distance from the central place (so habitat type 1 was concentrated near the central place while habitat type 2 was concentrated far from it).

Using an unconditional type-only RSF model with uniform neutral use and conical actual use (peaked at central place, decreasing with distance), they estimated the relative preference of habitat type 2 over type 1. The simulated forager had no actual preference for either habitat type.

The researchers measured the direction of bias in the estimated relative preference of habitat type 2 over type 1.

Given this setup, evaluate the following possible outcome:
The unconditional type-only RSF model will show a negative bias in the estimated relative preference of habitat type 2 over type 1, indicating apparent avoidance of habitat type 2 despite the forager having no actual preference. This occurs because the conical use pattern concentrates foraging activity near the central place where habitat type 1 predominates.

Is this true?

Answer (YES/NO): YES